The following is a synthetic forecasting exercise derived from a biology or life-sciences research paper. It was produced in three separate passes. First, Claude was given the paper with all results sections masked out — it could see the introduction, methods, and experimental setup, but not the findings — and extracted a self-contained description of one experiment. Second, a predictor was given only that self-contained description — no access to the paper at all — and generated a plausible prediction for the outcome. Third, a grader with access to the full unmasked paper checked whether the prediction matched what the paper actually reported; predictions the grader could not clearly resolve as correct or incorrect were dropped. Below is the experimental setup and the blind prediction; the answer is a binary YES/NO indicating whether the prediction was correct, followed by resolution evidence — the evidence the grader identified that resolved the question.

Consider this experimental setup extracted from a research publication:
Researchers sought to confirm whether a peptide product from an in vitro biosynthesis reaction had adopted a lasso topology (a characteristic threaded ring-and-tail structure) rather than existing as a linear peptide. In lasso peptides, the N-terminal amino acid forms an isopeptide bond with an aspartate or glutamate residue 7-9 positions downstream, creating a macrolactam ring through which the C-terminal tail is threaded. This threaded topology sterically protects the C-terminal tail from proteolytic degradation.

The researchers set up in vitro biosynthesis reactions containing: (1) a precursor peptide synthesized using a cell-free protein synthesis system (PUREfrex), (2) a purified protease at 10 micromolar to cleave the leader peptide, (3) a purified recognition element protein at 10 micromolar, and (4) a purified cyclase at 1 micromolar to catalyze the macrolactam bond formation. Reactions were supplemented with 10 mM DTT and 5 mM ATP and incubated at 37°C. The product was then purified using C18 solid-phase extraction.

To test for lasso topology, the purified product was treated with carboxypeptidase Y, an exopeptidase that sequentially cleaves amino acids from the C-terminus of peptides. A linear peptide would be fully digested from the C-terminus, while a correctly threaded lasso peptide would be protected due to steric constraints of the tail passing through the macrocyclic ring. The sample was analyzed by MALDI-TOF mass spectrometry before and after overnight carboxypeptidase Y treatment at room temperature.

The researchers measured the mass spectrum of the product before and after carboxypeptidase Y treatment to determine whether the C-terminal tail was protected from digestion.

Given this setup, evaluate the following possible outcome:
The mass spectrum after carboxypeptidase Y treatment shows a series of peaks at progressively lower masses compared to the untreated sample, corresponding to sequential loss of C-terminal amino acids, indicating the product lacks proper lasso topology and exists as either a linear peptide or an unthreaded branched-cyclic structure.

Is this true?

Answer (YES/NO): NO